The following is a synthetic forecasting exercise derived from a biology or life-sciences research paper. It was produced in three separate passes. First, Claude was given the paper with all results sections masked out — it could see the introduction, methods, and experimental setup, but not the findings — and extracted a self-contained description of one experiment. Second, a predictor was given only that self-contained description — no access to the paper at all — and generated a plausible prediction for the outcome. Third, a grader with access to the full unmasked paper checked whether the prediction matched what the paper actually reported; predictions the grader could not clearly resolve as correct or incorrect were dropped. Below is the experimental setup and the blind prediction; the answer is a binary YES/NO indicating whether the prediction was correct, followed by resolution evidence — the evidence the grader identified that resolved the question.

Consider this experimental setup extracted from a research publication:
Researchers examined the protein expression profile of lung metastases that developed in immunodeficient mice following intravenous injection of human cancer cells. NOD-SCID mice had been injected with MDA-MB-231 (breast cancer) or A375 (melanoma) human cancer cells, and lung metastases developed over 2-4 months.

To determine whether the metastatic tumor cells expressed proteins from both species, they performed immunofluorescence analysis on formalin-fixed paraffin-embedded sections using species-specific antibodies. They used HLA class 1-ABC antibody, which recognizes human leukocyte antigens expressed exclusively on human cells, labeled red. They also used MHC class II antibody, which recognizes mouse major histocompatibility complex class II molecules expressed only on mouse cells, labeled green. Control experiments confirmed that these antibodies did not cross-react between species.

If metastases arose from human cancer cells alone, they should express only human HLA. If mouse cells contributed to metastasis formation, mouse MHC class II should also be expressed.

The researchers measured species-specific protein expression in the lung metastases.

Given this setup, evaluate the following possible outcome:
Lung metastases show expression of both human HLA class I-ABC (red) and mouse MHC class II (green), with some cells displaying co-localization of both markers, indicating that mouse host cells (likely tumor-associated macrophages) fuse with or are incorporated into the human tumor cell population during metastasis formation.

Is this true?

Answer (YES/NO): NO